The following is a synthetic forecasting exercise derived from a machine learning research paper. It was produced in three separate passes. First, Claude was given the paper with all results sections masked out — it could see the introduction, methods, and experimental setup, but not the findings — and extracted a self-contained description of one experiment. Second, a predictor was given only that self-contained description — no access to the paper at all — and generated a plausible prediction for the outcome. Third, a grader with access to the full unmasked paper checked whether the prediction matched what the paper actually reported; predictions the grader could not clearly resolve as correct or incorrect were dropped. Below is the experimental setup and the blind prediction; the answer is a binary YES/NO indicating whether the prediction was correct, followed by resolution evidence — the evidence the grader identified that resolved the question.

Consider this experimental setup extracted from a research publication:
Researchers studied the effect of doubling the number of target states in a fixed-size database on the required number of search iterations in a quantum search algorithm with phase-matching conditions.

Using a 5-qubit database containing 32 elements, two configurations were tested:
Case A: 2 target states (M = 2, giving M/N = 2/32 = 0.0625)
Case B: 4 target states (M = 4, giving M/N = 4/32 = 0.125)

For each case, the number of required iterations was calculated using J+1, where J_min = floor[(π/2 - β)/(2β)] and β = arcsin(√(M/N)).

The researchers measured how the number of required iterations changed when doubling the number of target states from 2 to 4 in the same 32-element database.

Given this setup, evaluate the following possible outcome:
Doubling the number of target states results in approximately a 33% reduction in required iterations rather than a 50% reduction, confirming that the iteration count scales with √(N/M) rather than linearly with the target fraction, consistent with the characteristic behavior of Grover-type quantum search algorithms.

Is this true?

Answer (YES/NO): YES